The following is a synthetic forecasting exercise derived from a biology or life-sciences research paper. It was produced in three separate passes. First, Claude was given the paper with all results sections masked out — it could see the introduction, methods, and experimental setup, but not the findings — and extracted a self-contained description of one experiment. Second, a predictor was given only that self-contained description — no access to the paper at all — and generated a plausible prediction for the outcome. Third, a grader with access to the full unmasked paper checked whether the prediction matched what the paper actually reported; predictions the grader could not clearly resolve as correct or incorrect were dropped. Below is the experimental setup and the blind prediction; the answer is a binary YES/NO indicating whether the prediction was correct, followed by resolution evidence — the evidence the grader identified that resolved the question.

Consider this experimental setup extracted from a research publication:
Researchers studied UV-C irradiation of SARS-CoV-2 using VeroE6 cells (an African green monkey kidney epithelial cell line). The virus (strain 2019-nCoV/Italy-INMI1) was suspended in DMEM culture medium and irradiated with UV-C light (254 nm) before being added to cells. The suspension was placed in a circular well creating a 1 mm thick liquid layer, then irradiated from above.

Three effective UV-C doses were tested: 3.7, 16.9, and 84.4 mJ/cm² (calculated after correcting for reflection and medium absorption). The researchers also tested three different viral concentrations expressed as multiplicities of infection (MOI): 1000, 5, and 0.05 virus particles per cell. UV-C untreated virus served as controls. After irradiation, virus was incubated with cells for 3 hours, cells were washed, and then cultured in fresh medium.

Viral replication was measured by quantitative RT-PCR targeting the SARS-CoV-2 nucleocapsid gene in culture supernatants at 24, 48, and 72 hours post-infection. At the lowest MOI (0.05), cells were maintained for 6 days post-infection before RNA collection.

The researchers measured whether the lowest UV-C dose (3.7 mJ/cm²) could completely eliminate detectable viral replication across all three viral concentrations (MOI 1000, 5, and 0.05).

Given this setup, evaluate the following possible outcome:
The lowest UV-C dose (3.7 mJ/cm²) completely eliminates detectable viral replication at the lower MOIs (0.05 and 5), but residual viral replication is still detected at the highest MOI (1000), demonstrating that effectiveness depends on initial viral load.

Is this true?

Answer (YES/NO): YES